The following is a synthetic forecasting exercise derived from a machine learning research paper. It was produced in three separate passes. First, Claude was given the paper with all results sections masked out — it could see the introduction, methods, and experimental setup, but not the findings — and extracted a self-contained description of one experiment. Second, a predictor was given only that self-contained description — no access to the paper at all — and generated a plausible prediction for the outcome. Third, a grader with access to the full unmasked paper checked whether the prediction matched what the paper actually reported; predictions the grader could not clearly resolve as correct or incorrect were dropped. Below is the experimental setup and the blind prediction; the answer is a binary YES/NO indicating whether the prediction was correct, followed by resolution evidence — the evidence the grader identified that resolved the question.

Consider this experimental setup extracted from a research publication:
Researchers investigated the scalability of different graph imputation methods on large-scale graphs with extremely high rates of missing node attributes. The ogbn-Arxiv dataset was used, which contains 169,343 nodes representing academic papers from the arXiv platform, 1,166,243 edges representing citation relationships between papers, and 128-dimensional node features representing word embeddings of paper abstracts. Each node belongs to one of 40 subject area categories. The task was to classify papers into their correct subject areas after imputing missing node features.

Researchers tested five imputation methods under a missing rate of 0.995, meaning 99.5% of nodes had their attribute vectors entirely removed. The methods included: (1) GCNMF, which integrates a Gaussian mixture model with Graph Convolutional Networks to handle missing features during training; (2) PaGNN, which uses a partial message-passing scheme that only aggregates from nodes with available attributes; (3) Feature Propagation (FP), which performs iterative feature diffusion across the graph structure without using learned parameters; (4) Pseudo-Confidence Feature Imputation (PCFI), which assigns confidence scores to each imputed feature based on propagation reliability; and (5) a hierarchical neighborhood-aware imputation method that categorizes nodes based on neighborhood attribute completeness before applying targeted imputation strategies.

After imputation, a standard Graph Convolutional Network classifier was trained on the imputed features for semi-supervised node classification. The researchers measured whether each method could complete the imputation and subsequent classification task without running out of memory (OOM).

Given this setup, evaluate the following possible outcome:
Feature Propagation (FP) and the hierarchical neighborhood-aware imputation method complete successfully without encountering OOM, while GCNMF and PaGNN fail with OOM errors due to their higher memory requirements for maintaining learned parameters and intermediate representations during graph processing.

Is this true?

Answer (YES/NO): YES